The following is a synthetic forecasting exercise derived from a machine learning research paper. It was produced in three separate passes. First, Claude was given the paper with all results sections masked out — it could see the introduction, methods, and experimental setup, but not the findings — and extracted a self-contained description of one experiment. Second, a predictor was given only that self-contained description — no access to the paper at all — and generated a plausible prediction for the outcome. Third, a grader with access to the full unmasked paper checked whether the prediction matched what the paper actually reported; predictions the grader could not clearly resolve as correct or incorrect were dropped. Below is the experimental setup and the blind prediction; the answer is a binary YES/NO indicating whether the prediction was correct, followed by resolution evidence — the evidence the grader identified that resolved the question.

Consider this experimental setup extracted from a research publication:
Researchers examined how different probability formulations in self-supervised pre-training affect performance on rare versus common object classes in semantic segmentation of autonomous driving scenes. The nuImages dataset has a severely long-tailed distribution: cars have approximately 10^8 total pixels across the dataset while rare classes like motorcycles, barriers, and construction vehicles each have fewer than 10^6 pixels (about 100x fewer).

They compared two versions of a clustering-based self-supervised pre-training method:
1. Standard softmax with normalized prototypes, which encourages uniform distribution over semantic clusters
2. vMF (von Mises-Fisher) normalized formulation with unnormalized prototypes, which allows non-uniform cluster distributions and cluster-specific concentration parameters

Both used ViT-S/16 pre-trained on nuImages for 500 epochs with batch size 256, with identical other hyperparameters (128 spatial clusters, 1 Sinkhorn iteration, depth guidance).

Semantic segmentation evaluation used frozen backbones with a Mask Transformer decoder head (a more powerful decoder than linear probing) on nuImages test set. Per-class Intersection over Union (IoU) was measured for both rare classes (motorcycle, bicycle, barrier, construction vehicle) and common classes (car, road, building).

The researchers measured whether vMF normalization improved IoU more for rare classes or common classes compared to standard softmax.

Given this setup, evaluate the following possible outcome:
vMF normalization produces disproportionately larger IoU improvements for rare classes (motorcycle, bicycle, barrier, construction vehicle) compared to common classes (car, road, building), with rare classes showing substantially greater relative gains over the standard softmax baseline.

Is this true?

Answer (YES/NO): YES